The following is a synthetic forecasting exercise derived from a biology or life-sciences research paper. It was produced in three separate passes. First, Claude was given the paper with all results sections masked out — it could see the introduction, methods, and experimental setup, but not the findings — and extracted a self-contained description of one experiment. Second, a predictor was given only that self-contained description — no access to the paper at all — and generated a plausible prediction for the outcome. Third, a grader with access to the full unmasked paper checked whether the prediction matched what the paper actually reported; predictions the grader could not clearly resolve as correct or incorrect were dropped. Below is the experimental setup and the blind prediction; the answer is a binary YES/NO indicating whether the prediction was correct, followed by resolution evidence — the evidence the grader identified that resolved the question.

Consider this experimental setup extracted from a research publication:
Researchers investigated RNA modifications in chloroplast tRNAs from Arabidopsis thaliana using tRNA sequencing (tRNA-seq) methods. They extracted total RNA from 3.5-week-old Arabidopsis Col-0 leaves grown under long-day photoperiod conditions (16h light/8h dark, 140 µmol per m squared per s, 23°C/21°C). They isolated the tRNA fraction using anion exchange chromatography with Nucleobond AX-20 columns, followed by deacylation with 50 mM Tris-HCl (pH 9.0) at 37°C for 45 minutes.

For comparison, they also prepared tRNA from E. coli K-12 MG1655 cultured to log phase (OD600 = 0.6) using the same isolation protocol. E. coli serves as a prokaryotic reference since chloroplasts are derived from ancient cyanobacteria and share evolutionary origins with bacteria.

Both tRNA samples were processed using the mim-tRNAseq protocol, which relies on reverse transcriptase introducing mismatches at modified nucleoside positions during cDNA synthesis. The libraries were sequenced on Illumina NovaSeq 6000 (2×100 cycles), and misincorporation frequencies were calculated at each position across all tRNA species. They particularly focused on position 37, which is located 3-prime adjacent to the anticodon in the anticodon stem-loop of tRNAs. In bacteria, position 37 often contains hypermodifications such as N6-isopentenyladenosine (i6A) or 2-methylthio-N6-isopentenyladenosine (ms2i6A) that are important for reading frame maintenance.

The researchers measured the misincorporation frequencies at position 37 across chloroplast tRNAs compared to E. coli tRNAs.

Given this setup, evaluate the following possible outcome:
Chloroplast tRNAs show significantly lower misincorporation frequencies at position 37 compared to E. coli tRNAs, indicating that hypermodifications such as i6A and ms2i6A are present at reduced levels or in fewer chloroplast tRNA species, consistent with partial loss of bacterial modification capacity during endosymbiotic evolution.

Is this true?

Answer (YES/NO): NO